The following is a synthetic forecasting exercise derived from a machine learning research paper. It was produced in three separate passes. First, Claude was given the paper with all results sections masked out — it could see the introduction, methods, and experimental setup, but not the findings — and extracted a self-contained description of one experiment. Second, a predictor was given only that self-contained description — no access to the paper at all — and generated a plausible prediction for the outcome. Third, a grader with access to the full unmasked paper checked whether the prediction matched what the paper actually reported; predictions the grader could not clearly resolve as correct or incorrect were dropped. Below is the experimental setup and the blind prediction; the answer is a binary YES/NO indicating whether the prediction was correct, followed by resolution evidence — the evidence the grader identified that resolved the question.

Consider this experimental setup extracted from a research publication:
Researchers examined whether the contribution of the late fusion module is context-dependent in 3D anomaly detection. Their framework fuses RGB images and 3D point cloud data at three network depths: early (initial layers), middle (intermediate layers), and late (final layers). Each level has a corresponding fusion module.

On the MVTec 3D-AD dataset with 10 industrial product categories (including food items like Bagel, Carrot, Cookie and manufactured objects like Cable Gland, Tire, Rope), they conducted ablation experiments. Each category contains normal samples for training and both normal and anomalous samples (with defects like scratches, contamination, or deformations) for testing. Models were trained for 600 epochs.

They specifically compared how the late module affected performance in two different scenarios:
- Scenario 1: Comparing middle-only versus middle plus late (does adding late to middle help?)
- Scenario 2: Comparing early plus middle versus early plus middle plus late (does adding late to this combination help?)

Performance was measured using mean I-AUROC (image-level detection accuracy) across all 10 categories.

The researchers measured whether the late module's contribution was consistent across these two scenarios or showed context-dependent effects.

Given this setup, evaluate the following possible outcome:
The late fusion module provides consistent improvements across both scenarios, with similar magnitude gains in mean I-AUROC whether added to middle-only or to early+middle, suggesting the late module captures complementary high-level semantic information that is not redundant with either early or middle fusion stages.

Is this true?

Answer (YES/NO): NO